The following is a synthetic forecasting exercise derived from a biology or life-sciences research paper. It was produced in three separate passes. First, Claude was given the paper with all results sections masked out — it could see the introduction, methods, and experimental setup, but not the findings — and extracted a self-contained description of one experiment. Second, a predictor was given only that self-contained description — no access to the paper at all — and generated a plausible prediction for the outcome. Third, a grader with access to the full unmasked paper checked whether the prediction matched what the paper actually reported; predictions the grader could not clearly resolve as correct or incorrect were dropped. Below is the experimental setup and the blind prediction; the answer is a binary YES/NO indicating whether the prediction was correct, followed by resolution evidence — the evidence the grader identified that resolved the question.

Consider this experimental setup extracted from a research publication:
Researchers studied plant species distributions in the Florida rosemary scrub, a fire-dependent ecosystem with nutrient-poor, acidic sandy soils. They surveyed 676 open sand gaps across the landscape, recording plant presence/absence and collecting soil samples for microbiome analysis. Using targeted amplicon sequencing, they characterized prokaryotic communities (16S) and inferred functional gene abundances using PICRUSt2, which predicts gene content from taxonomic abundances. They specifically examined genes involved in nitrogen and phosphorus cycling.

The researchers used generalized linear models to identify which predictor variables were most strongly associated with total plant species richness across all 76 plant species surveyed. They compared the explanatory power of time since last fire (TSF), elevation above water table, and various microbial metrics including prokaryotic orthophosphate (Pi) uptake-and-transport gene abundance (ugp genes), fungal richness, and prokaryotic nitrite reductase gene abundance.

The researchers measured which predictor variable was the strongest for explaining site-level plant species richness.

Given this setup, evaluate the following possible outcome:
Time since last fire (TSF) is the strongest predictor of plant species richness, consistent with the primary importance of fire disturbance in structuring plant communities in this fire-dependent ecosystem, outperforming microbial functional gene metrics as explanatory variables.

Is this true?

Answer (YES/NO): NO